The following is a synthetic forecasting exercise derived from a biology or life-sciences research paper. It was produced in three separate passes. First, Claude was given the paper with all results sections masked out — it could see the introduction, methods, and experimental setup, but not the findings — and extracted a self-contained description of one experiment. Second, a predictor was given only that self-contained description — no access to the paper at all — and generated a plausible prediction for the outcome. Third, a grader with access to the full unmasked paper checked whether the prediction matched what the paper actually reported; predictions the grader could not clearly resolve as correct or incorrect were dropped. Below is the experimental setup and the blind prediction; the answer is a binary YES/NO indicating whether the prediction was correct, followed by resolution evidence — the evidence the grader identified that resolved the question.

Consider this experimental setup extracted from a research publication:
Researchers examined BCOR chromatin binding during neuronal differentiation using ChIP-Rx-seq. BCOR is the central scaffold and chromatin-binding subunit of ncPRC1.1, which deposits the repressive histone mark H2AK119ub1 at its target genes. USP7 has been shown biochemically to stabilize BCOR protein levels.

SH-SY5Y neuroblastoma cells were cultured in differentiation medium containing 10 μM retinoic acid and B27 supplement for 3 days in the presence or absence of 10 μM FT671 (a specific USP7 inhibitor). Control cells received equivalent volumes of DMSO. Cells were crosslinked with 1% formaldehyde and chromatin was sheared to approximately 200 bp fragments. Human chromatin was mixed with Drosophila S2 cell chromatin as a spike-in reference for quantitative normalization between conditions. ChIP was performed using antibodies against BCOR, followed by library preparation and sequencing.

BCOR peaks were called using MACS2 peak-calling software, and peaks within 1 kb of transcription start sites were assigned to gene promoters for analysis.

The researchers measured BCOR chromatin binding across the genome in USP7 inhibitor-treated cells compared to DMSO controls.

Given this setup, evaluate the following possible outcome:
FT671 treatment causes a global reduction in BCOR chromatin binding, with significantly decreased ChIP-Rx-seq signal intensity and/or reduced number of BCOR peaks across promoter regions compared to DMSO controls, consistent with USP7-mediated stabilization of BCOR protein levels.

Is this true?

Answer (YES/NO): YES